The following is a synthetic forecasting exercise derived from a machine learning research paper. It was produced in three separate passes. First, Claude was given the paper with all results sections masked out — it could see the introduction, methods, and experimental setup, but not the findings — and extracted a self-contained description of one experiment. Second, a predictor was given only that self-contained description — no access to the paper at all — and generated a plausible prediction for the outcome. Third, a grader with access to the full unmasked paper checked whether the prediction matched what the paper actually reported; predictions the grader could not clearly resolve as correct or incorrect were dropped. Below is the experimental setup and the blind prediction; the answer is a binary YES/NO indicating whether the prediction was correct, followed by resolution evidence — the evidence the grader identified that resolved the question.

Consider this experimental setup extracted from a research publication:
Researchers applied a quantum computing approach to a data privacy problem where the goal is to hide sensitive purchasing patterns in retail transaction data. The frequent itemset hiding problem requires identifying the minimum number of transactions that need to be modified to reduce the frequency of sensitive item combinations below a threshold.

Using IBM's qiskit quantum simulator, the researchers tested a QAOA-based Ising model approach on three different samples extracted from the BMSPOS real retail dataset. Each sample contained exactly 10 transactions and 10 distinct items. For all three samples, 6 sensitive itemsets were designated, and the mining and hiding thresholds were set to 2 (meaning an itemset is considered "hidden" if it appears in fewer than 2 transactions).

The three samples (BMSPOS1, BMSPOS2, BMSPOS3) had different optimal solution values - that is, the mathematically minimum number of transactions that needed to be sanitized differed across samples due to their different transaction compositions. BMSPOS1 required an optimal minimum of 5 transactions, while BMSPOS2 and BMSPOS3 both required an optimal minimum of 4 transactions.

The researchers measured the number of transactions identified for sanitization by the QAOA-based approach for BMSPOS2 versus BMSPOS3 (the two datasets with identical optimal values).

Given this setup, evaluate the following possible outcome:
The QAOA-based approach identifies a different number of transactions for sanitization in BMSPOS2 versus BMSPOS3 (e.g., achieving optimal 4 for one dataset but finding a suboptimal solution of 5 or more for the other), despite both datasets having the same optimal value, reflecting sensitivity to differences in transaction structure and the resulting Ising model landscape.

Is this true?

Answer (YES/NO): YES